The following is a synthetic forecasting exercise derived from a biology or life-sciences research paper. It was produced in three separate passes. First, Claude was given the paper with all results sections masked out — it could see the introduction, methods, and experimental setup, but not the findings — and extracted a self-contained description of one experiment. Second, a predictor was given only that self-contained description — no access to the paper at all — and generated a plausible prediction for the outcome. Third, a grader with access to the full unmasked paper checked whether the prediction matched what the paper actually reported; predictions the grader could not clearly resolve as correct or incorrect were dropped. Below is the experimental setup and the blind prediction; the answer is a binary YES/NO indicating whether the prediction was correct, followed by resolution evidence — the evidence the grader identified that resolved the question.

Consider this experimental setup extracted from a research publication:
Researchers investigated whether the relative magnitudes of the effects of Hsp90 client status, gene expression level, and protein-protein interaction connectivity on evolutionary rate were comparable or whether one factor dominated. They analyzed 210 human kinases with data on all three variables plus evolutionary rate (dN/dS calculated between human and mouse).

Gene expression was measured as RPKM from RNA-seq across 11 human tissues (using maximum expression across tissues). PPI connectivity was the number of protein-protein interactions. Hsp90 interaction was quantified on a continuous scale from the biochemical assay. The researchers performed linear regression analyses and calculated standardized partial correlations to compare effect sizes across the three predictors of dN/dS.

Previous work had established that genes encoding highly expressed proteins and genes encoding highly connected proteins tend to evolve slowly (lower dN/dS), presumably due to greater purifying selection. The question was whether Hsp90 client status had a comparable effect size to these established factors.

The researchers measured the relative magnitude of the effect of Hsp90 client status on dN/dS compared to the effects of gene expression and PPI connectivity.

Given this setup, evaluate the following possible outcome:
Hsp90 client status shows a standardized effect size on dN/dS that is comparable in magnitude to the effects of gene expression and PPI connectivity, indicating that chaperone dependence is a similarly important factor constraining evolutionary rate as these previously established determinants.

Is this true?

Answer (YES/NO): NO